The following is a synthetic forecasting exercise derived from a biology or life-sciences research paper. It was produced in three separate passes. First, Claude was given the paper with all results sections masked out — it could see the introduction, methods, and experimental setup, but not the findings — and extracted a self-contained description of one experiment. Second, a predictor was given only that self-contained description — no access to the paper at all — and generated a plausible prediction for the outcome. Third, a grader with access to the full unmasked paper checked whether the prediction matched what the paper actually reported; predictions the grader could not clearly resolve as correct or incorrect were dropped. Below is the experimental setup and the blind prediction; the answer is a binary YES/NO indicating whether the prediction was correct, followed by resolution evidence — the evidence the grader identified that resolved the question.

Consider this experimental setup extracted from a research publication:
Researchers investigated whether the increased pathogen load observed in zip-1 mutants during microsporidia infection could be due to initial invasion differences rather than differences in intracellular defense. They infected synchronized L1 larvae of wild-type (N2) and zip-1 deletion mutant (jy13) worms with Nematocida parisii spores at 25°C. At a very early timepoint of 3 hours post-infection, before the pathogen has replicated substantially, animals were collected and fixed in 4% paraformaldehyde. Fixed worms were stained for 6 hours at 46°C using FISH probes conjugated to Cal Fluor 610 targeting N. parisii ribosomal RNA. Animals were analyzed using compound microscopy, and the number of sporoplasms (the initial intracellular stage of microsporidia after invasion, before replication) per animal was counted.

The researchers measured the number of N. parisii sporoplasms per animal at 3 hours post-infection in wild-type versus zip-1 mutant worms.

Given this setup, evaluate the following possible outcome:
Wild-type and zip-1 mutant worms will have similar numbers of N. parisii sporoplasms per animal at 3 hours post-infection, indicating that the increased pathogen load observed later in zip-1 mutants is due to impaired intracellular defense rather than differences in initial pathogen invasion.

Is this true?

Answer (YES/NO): YES